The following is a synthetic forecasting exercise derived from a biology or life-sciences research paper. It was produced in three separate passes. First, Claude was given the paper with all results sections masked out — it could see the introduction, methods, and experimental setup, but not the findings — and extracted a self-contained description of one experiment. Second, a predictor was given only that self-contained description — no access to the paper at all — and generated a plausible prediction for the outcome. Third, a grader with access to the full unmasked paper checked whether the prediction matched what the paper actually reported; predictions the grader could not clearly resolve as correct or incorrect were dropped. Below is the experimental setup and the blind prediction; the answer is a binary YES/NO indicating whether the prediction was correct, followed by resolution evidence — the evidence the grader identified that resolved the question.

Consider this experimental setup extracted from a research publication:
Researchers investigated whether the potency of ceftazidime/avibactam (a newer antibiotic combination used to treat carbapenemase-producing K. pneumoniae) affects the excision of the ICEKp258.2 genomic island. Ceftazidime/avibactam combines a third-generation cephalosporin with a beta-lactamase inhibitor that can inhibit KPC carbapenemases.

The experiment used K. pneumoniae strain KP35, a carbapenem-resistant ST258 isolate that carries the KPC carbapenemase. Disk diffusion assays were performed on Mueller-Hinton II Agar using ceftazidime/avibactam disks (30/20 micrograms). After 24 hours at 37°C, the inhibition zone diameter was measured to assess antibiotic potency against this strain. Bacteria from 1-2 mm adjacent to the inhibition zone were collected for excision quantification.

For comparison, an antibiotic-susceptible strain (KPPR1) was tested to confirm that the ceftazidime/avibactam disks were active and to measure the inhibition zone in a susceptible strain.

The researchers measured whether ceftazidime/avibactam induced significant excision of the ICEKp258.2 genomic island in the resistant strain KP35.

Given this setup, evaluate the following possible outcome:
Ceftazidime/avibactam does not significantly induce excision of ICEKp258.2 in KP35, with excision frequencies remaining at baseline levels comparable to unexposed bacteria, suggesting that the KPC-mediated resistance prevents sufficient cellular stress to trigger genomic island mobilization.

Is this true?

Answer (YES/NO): NO